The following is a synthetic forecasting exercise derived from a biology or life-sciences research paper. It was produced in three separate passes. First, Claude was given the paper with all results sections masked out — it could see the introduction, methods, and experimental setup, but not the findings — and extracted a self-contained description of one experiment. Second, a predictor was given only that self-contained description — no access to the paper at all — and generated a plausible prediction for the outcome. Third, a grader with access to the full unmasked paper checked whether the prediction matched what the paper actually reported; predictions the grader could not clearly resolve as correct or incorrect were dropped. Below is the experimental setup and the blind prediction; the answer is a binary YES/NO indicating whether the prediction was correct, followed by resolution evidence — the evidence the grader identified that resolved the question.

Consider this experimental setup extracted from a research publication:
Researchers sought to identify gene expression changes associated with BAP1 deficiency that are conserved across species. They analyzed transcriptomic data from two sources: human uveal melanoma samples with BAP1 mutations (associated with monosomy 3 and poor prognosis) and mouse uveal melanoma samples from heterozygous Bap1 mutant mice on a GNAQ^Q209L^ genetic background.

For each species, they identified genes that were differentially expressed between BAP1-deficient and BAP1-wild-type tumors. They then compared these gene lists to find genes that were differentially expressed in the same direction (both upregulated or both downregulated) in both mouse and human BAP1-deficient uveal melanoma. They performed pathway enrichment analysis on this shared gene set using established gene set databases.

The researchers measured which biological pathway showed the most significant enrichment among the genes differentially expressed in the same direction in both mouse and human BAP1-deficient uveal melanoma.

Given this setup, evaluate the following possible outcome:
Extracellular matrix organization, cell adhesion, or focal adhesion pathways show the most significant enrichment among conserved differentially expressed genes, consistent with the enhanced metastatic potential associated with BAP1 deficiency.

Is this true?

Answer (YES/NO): NO